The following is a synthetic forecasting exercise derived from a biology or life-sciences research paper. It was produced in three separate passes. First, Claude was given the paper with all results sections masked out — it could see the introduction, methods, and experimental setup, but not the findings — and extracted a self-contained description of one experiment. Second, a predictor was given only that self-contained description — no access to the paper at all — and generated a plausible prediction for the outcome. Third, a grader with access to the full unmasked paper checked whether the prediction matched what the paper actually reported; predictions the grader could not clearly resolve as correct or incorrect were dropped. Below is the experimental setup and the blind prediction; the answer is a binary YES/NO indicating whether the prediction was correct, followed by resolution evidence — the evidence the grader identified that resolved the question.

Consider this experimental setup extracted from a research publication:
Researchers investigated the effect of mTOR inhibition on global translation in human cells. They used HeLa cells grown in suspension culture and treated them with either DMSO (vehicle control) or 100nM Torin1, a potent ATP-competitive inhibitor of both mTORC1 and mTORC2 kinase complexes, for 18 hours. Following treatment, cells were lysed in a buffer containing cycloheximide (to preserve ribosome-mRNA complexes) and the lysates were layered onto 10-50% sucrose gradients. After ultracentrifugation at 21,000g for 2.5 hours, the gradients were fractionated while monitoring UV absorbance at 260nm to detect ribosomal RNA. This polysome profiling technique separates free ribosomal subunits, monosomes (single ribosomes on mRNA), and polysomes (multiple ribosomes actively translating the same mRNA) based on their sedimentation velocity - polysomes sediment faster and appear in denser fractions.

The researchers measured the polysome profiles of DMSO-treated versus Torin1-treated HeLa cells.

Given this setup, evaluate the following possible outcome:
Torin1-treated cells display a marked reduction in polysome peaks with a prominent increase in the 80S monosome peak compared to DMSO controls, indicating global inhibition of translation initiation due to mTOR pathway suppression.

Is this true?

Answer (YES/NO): YES